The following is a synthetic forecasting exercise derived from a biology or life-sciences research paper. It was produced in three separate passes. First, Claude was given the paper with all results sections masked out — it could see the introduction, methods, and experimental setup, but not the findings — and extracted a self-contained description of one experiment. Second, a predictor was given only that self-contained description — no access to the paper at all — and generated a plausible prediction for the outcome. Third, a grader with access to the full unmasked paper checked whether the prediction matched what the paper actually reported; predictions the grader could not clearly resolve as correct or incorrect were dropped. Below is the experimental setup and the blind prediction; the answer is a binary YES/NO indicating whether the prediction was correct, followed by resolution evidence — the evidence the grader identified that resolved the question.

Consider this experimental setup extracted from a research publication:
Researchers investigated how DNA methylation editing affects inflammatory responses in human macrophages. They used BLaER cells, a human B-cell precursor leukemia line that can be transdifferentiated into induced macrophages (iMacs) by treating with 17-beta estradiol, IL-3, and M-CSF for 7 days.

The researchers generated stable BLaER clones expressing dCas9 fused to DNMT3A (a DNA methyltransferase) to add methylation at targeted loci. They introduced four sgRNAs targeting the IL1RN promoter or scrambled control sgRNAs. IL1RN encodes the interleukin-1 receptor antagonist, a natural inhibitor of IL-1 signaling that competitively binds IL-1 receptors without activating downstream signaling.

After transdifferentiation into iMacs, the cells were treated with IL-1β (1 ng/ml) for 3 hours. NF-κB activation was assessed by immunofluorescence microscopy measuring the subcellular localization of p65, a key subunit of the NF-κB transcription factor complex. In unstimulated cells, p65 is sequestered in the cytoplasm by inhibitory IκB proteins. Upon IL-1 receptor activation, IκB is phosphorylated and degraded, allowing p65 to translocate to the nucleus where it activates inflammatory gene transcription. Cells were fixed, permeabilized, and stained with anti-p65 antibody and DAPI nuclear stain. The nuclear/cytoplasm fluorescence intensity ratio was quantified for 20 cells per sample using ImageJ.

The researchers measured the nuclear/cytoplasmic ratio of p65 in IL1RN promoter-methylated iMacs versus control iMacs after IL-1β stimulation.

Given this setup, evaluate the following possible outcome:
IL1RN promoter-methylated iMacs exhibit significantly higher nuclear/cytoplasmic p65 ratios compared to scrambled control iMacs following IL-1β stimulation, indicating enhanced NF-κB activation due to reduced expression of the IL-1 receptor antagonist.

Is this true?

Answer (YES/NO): YES